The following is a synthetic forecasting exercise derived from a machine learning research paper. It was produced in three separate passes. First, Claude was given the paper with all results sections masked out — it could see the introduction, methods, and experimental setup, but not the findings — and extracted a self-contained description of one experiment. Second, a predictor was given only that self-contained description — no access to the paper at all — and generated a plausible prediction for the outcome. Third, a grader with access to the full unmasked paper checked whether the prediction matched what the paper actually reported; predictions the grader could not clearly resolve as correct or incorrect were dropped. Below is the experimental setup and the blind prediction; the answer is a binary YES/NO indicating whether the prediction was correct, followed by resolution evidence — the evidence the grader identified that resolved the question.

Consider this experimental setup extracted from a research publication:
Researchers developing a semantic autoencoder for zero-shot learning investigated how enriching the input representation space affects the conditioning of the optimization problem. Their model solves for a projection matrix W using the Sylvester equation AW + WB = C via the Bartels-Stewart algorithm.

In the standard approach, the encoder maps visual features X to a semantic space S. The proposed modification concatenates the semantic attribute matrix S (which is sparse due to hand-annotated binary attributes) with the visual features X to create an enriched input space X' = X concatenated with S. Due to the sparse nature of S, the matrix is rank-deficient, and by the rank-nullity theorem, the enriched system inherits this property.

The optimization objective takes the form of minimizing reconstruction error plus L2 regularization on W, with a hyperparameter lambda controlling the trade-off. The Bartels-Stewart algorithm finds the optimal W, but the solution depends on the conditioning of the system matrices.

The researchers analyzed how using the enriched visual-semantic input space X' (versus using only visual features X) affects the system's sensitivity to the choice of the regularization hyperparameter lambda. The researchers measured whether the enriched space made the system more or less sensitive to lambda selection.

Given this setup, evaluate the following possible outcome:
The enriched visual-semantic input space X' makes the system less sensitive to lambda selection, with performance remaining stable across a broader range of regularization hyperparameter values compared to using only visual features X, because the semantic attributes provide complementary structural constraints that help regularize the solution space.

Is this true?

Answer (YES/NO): NO